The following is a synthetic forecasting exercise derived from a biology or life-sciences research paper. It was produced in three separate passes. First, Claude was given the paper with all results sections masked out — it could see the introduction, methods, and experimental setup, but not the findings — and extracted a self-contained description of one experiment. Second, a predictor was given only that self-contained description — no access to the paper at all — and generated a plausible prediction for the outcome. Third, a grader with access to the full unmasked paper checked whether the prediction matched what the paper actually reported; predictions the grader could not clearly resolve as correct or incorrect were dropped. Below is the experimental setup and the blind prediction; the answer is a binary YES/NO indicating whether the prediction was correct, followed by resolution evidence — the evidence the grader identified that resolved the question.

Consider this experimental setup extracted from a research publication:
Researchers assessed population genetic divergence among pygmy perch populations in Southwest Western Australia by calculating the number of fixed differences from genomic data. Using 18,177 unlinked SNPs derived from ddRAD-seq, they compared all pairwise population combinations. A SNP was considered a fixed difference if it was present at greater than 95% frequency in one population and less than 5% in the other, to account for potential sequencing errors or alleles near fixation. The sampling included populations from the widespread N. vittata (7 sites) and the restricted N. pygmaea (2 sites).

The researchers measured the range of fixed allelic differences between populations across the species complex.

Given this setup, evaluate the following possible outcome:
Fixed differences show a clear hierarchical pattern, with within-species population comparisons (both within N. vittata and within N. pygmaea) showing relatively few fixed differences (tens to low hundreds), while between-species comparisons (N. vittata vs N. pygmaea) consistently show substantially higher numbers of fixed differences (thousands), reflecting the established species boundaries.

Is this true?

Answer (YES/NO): NO